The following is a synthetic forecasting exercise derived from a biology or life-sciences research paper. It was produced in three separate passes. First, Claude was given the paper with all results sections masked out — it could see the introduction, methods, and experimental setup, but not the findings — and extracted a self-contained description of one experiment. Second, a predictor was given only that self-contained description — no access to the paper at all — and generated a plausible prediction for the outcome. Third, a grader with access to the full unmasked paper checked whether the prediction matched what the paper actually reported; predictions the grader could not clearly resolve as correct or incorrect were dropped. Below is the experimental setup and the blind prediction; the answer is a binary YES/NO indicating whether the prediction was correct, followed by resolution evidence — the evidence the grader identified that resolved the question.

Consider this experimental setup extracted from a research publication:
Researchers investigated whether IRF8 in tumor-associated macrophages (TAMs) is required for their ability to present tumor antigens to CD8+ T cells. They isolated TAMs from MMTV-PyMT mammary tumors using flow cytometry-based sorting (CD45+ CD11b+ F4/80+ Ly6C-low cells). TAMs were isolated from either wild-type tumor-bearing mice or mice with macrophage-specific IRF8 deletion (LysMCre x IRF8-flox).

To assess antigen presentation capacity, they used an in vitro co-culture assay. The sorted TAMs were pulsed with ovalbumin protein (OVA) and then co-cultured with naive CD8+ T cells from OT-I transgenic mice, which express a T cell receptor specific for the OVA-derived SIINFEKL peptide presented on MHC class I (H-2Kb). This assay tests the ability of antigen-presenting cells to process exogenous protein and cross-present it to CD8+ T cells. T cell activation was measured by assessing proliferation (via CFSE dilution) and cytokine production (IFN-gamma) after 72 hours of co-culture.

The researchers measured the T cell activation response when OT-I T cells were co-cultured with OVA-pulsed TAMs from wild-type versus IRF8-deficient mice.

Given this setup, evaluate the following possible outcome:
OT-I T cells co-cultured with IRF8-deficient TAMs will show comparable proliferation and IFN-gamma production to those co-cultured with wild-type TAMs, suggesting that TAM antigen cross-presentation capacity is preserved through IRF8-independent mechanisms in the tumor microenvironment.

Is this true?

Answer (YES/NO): NO